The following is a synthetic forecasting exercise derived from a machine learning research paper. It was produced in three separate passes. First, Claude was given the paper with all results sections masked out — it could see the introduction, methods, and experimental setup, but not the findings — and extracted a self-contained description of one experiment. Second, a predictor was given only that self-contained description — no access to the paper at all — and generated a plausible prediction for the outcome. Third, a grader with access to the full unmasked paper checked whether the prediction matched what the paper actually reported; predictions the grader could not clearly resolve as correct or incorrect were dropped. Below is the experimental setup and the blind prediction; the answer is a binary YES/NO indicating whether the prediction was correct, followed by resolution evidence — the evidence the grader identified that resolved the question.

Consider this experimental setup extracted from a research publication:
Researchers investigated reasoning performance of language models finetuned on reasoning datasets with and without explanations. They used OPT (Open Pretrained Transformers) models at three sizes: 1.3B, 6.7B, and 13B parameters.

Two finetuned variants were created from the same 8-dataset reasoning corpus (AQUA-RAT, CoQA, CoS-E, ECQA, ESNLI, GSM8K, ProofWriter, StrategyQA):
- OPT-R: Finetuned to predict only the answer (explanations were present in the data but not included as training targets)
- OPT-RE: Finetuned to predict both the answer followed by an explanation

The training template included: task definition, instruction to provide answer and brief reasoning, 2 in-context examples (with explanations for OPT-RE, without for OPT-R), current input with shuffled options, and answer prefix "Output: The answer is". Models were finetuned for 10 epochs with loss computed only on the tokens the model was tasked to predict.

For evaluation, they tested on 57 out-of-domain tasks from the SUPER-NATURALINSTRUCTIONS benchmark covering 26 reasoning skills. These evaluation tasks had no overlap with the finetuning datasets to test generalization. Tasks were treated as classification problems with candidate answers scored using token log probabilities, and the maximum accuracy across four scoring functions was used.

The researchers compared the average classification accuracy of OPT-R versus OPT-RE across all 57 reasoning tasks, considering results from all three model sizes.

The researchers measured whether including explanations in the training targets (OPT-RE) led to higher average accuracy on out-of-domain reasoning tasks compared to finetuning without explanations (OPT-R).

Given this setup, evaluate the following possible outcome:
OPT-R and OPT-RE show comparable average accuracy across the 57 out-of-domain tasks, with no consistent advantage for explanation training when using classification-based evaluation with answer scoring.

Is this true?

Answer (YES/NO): NO